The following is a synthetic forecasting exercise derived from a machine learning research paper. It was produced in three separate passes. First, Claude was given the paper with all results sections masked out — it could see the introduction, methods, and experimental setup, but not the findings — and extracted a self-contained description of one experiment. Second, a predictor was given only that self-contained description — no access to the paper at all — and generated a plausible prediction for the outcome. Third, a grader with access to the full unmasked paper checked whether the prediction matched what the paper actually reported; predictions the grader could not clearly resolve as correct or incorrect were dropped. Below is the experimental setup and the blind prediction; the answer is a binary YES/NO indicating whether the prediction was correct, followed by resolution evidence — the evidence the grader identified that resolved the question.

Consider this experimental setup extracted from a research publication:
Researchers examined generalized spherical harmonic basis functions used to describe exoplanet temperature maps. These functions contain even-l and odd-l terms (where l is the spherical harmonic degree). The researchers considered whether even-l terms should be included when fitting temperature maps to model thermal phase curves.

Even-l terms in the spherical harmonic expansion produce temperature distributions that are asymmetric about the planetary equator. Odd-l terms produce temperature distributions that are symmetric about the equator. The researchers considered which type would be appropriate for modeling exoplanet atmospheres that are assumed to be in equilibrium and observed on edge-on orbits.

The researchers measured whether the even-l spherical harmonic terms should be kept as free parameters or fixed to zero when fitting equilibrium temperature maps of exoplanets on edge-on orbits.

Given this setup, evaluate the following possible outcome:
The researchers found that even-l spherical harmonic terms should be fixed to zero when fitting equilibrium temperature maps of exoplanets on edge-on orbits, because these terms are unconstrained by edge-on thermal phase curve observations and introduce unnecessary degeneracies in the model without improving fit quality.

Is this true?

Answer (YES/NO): YES